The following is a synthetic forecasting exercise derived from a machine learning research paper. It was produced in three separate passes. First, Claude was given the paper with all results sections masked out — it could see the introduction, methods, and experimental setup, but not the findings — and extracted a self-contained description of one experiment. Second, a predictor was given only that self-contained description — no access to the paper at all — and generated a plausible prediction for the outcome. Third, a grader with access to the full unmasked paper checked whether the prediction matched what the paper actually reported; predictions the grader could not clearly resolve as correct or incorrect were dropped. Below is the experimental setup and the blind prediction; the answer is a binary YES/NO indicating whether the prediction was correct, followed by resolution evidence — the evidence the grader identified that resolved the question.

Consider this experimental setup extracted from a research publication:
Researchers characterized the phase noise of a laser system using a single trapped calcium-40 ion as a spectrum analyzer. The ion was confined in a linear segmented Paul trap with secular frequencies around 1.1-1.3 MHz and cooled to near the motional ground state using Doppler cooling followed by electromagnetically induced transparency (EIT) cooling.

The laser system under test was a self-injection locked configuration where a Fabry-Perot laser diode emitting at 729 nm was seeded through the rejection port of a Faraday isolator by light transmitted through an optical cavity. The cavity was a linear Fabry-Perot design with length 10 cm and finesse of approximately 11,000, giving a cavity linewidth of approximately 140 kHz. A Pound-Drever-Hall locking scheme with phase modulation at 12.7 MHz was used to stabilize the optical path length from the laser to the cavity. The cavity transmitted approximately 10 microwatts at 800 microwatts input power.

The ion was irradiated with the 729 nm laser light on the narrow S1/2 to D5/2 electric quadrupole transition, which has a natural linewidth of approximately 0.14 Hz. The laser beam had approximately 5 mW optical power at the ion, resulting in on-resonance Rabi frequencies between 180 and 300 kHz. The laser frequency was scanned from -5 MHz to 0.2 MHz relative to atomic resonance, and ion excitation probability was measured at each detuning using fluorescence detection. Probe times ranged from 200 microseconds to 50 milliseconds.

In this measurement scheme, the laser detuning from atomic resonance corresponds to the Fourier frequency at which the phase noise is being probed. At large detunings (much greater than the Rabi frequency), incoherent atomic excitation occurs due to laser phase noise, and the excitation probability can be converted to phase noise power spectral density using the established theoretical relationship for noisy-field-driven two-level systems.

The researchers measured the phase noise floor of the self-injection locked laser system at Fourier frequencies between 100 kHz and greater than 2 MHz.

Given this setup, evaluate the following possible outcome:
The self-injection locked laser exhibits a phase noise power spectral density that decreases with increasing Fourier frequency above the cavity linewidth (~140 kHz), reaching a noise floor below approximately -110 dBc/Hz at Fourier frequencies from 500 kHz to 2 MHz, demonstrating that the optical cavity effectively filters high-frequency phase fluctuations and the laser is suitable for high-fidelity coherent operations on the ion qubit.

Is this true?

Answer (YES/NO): YES